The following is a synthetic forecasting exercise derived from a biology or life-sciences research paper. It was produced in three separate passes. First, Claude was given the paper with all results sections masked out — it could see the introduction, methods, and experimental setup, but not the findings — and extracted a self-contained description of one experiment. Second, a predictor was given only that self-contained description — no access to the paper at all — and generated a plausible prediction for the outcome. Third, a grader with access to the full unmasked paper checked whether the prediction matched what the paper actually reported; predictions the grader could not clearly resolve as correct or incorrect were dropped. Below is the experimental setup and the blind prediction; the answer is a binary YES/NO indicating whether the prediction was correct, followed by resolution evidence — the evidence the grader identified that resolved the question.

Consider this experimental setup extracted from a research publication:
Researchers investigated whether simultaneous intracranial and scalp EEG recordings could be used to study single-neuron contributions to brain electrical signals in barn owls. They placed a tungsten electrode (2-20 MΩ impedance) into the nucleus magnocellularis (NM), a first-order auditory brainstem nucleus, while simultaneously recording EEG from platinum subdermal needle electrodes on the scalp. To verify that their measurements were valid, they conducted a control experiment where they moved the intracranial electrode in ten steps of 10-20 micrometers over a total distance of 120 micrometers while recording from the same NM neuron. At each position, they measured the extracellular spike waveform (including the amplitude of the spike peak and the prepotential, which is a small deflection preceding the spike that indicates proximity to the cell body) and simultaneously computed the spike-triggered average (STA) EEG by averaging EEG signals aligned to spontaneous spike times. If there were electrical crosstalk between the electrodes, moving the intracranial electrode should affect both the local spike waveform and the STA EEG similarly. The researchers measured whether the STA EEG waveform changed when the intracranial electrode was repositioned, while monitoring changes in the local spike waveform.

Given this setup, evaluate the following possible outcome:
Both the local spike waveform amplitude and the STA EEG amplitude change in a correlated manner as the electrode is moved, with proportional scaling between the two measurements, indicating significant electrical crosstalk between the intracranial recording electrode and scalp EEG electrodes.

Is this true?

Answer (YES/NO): NO